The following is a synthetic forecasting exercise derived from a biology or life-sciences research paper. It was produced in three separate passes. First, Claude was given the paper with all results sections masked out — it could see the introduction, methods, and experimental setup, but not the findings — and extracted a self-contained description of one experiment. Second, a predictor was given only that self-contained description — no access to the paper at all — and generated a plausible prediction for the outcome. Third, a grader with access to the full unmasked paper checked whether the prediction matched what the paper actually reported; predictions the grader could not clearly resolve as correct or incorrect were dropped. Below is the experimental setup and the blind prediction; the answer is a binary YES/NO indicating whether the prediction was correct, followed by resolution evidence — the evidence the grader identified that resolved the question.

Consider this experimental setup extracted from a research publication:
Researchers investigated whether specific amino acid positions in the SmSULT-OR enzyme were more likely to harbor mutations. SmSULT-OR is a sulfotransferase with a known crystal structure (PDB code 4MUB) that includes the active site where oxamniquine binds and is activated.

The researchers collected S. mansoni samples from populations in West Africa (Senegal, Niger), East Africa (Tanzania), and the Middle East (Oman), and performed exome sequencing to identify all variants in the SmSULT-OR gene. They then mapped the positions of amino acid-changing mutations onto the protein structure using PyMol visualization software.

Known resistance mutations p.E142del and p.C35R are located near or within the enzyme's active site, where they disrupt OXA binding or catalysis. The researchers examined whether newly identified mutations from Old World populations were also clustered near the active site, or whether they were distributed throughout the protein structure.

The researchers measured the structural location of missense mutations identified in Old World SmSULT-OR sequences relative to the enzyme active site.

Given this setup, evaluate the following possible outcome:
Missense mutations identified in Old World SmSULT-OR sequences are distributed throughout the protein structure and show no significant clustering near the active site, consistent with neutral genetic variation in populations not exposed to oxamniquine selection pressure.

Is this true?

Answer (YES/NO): YES